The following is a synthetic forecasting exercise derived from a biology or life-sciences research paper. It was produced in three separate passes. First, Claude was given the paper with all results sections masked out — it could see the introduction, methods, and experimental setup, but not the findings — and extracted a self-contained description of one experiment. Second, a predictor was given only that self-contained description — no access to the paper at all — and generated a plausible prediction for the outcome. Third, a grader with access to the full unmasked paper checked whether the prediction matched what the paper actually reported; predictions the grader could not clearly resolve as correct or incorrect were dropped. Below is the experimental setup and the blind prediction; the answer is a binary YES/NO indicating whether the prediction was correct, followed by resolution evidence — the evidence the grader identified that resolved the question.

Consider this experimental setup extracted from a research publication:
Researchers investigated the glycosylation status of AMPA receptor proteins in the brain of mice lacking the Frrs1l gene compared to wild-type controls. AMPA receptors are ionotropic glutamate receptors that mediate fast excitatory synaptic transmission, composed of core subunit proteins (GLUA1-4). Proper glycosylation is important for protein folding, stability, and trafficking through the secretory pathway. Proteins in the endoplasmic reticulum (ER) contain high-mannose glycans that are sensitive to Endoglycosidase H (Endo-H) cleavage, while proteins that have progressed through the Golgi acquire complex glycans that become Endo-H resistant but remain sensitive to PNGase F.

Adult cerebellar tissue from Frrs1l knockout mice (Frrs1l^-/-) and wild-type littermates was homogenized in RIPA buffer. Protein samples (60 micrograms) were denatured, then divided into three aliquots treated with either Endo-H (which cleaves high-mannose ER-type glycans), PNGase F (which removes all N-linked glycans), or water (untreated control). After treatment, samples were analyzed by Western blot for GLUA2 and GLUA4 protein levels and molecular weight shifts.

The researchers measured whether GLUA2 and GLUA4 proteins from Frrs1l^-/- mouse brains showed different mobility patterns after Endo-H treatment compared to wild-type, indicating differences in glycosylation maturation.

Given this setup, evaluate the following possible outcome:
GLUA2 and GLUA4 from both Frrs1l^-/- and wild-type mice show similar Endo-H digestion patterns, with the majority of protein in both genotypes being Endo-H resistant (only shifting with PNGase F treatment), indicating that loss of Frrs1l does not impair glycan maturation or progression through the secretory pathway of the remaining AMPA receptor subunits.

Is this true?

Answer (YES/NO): NO